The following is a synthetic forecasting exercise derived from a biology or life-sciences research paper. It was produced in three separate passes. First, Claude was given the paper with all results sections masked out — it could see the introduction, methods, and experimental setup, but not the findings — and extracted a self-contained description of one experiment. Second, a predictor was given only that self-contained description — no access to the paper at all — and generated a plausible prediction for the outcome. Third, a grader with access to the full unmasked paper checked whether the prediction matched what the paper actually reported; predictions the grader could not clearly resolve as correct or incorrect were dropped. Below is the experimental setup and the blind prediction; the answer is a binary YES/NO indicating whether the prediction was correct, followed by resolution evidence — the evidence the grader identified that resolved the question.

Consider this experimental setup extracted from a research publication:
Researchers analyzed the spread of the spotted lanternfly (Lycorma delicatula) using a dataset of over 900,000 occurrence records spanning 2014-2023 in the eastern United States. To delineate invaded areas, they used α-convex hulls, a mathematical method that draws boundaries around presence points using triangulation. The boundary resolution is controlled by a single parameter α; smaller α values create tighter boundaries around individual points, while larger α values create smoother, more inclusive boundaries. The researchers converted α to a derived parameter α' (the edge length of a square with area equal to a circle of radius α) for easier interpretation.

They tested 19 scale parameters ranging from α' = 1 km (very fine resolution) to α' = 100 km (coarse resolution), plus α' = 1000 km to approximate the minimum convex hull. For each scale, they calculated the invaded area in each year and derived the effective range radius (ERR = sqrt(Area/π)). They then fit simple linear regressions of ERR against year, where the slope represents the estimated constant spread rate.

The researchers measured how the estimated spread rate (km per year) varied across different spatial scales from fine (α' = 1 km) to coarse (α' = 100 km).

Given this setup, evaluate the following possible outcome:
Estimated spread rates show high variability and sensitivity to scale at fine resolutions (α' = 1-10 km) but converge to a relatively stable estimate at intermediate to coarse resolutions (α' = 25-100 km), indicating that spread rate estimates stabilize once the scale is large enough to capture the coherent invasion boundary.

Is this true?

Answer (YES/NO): NO